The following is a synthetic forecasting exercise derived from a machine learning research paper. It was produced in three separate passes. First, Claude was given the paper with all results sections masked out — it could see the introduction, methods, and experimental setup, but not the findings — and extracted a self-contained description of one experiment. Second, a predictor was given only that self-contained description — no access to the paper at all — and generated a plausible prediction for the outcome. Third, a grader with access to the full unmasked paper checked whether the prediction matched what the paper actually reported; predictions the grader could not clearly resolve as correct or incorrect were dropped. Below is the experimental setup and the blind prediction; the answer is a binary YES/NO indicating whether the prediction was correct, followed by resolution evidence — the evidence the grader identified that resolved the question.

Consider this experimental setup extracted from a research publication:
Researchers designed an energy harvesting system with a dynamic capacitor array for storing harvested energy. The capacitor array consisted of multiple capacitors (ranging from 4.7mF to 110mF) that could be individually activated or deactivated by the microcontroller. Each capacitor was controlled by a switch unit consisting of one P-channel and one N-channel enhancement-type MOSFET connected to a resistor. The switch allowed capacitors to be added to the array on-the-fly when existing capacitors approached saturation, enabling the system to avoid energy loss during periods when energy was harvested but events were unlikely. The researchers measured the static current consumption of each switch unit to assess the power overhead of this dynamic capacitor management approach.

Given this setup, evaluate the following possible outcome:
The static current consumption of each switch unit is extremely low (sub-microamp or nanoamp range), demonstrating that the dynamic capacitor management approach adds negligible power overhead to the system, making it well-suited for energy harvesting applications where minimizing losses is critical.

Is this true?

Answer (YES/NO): NO